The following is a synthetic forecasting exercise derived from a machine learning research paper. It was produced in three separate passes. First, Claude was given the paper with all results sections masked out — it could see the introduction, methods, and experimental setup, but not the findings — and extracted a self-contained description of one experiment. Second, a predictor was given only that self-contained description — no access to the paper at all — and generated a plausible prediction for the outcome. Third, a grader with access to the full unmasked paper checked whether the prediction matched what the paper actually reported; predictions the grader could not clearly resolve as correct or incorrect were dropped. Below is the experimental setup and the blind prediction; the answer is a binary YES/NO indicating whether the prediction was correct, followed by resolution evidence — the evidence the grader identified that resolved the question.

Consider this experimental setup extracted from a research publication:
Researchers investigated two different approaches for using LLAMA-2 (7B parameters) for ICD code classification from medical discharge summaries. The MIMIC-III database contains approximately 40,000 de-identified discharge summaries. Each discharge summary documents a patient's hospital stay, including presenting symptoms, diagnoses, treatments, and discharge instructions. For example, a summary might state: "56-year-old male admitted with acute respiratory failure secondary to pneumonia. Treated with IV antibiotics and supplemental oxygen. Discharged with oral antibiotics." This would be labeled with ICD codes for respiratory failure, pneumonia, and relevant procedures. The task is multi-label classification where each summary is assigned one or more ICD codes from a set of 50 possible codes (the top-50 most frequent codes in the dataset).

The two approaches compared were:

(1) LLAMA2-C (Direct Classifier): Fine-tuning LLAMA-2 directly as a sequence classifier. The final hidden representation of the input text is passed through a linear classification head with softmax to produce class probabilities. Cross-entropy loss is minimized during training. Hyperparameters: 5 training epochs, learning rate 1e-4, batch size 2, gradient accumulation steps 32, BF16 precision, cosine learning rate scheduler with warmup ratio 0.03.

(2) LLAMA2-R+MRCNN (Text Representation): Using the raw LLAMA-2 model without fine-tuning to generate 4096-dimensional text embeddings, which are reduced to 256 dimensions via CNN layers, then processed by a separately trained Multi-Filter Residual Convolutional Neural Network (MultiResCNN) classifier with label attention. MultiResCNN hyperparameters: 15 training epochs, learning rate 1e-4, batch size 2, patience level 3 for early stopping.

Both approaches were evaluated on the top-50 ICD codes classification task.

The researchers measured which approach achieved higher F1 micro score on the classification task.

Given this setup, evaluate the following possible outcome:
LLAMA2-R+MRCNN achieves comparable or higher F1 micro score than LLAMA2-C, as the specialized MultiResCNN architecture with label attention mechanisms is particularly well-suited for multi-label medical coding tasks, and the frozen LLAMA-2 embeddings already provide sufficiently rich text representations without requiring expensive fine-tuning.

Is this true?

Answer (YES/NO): YES